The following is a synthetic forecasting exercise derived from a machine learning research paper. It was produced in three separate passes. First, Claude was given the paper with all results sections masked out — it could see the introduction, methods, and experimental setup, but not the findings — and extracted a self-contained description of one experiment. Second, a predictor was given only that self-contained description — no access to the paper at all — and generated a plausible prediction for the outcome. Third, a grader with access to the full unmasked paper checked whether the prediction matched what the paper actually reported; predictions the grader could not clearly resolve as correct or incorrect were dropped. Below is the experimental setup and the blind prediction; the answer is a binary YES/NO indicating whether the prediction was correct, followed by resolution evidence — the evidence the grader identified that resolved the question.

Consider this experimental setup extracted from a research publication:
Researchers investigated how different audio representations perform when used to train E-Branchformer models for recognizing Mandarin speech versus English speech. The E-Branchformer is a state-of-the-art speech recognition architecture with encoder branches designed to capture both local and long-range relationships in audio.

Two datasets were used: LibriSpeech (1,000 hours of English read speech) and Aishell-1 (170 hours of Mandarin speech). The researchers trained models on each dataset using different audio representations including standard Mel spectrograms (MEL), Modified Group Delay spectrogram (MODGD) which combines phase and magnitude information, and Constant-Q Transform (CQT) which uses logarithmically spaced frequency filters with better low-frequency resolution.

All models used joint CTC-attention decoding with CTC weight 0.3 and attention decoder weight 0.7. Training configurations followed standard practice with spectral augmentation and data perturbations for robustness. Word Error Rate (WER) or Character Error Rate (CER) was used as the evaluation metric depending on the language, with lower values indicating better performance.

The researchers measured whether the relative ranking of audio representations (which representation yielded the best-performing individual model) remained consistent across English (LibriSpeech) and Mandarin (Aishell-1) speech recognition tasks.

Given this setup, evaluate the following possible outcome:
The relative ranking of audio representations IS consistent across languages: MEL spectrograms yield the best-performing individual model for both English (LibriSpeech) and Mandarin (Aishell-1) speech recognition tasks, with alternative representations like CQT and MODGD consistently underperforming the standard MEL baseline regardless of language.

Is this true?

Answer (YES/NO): NO